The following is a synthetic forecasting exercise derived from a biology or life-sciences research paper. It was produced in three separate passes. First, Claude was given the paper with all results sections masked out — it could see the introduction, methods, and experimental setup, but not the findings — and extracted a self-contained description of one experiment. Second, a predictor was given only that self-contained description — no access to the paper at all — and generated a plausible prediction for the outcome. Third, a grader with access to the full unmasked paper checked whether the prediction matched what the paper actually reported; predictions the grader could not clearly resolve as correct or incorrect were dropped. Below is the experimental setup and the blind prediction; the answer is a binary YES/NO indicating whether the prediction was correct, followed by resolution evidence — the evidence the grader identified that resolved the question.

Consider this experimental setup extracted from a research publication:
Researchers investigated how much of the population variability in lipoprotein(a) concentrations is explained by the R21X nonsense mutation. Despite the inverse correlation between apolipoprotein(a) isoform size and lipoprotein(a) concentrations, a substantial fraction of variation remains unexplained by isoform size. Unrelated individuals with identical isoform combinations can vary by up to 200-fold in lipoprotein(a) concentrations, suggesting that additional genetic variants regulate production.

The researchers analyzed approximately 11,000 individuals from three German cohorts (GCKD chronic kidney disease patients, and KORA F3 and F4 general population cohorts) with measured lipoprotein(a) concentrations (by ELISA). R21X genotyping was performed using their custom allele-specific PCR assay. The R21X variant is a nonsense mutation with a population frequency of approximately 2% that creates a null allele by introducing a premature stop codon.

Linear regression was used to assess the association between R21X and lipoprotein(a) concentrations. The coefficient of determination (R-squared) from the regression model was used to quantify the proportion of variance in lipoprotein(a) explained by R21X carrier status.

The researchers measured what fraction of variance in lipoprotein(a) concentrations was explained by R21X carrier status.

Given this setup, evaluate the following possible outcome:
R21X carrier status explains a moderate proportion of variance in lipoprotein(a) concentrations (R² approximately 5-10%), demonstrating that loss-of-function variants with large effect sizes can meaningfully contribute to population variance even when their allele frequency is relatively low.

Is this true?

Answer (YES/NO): NO